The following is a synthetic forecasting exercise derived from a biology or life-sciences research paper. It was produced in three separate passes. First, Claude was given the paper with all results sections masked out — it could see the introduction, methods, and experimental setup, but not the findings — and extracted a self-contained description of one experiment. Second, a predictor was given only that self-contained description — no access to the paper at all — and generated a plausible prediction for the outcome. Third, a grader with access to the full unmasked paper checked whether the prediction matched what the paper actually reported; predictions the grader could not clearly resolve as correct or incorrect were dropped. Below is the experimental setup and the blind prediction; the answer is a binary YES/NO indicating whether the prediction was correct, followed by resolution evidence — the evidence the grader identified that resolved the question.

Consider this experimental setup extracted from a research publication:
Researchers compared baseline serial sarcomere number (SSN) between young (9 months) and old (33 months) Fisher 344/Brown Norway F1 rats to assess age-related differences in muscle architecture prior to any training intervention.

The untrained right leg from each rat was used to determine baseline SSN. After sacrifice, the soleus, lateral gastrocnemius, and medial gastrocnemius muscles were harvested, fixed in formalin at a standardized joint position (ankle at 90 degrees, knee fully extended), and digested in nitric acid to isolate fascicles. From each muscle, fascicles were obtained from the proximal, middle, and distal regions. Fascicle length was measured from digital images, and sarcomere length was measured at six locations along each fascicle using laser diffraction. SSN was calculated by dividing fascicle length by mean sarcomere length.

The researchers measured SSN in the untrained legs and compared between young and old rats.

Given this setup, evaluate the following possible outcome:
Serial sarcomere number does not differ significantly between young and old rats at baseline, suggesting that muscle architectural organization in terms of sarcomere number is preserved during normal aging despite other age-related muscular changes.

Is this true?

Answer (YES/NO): NO